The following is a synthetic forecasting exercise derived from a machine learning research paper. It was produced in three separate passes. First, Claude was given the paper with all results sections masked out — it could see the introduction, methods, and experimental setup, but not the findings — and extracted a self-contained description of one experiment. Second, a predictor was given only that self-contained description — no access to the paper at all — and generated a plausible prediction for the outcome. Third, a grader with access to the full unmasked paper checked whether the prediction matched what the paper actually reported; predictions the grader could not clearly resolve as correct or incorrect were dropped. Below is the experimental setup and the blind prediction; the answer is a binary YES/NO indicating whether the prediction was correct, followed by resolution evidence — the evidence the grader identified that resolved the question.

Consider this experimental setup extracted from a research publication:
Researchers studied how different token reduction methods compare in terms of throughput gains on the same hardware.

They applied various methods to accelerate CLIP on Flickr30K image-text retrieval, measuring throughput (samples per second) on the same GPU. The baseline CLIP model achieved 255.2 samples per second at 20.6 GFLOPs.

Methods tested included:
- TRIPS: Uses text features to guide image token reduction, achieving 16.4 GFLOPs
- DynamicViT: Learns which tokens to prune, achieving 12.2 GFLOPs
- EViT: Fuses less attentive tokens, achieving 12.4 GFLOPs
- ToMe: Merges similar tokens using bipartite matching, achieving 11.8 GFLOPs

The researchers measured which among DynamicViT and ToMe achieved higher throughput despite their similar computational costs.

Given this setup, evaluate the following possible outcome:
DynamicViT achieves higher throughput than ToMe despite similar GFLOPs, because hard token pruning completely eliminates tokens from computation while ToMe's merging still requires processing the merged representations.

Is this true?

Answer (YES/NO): YES